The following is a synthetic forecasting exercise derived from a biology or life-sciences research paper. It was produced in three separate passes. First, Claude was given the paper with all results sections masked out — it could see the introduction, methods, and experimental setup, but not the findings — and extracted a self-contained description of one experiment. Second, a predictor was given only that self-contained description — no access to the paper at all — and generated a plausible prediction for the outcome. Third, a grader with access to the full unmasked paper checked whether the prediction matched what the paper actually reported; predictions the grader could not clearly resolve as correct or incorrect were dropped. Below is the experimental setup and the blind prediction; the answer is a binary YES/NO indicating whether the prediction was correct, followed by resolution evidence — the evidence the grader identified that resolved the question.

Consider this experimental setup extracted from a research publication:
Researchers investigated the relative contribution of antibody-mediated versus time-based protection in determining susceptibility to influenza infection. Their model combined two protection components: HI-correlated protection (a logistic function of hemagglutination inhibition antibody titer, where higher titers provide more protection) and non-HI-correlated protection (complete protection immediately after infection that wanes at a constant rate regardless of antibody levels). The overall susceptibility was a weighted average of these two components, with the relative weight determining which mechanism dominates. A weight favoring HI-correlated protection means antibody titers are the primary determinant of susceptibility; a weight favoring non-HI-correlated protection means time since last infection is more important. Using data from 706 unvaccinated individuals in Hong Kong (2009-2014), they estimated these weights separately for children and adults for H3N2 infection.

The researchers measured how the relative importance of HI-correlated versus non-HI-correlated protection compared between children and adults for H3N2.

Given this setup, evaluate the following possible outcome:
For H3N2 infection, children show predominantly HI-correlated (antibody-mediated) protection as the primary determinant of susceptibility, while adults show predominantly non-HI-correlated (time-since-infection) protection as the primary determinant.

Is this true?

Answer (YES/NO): YES